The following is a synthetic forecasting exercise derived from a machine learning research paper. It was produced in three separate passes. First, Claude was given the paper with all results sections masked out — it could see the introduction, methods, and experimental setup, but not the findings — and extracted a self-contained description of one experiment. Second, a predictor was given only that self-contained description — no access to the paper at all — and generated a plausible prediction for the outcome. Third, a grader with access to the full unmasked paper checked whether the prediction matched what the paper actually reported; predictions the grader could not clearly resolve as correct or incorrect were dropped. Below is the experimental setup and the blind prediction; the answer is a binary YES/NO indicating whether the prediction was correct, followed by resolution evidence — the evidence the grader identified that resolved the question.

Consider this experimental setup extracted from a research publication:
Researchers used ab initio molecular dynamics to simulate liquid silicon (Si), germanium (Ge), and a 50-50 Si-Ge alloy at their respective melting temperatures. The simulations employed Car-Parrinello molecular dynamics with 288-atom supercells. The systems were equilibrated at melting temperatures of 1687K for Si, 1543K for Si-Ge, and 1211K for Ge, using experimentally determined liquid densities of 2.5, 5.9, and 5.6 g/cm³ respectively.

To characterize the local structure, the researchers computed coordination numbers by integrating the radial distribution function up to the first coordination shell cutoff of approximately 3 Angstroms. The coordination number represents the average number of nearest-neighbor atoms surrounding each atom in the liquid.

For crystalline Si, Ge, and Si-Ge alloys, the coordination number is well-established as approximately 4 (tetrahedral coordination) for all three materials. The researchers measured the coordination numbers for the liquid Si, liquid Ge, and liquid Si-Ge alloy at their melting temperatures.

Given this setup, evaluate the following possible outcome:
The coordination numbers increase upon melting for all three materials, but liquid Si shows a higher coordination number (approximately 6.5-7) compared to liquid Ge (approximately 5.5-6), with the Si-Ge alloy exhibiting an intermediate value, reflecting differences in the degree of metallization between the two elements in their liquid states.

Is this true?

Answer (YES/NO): NO